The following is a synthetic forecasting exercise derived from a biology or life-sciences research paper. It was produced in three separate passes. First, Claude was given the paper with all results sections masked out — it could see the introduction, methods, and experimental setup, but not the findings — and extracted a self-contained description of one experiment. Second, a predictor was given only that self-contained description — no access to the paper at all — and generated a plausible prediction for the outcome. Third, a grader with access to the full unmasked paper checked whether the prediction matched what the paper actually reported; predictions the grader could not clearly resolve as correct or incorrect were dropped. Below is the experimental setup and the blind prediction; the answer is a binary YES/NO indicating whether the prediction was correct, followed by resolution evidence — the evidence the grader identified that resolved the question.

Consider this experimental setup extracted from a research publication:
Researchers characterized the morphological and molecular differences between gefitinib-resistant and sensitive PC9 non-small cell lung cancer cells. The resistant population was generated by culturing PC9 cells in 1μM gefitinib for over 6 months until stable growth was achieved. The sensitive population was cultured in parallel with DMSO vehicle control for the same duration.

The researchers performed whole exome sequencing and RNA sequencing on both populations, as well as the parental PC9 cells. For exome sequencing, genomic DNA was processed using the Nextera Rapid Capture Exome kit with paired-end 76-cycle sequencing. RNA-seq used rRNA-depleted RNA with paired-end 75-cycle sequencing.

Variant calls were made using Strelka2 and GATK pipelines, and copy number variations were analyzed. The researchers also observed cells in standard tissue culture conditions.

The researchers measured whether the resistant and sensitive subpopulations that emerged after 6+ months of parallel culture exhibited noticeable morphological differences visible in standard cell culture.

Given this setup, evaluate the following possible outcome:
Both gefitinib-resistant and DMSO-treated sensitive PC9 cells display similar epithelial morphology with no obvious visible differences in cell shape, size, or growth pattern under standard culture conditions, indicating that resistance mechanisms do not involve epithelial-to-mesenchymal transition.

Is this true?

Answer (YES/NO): NO